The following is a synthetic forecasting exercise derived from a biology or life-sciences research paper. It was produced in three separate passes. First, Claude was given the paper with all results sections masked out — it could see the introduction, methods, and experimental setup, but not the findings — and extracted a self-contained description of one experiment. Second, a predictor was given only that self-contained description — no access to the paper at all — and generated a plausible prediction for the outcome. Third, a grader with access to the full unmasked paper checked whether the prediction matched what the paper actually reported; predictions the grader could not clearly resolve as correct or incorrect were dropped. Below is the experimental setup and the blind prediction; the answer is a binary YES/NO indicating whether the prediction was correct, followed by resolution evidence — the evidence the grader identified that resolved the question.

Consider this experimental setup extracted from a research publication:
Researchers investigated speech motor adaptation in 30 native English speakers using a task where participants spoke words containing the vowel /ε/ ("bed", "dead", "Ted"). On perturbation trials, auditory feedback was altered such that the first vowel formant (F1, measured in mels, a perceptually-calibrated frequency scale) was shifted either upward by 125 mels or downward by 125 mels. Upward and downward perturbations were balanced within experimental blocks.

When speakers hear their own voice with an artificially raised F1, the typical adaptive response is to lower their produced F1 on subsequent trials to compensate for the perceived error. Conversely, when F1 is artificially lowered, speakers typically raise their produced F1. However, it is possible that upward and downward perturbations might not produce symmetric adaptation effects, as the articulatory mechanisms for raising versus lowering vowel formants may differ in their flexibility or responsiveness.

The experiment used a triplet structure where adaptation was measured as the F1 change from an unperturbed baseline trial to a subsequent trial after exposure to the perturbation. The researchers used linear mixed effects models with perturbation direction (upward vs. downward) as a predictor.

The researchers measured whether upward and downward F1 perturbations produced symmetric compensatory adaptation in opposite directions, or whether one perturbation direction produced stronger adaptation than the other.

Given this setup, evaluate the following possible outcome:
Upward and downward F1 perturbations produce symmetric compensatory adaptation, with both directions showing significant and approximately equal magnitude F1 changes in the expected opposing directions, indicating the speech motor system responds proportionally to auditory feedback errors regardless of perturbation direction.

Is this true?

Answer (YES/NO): NO